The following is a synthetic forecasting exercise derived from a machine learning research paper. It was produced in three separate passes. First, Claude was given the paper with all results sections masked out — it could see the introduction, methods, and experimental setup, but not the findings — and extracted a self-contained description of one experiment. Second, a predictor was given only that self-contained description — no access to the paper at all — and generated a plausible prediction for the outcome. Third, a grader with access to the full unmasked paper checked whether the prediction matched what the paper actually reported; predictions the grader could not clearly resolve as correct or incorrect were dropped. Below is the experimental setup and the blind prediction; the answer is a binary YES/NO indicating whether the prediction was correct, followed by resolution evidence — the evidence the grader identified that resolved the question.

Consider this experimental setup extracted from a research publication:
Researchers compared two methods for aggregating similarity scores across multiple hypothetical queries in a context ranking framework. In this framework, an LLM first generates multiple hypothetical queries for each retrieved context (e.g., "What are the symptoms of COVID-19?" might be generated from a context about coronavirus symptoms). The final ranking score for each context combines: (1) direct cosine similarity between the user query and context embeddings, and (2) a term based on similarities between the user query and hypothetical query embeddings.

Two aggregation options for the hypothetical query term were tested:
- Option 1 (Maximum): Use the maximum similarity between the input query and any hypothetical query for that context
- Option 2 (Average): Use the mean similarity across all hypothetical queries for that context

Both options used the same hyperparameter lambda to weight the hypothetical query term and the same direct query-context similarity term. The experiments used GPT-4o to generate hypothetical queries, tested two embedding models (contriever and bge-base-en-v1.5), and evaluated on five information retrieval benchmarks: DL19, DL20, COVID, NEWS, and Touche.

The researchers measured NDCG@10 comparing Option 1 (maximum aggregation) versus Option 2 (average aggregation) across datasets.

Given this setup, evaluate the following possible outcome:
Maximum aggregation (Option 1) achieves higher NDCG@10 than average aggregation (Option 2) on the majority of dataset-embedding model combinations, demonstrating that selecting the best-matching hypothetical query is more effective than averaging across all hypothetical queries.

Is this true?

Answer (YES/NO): YES